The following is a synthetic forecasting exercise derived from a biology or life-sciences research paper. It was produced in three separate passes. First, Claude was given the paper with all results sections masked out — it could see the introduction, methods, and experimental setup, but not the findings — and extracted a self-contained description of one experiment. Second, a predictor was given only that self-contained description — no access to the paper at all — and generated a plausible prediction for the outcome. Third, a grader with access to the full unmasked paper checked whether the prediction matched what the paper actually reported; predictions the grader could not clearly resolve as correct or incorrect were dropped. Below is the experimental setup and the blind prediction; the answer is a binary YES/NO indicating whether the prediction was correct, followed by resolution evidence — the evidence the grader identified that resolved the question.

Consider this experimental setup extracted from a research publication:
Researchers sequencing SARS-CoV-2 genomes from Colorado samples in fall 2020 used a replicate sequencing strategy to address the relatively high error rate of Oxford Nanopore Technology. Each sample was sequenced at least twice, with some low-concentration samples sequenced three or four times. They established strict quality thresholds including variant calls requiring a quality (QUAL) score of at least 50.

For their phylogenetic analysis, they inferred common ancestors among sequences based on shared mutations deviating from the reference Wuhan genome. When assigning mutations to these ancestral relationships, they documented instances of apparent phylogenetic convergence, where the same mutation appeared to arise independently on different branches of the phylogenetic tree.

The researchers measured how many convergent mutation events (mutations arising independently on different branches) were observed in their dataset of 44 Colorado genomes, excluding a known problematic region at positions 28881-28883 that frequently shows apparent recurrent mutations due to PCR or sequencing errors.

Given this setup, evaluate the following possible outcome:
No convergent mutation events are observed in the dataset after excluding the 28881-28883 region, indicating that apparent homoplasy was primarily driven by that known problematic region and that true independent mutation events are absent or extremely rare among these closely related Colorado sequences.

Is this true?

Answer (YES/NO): NO